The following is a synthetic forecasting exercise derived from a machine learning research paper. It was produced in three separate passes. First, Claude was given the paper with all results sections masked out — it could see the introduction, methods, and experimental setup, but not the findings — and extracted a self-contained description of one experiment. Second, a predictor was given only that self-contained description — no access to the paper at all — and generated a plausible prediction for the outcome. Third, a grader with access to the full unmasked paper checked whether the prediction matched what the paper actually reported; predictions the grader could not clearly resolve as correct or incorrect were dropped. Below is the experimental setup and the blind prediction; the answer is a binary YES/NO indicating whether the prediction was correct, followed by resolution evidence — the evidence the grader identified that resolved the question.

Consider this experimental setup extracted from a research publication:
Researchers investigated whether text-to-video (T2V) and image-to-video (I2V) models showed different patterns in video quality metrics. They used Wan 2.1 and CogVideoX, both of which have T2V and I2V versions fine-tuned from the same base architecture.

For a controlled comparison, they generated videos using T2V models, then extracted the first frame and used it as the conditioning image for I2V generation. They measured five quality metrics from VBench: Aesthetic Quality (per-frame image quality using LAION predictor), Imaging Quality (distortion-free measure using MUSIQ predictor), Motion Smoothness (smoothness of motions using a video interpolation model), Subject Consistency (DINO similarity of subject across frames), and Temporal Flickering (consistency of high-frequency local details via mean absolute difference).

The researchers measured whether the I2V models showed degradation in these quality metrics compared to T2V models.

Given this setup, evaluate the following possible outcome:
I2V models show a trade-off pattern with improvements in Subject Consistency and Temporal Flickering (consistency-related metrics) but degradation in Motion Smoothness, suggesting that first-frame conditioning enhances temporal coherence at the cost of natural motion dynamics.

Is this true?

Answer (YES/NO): NO